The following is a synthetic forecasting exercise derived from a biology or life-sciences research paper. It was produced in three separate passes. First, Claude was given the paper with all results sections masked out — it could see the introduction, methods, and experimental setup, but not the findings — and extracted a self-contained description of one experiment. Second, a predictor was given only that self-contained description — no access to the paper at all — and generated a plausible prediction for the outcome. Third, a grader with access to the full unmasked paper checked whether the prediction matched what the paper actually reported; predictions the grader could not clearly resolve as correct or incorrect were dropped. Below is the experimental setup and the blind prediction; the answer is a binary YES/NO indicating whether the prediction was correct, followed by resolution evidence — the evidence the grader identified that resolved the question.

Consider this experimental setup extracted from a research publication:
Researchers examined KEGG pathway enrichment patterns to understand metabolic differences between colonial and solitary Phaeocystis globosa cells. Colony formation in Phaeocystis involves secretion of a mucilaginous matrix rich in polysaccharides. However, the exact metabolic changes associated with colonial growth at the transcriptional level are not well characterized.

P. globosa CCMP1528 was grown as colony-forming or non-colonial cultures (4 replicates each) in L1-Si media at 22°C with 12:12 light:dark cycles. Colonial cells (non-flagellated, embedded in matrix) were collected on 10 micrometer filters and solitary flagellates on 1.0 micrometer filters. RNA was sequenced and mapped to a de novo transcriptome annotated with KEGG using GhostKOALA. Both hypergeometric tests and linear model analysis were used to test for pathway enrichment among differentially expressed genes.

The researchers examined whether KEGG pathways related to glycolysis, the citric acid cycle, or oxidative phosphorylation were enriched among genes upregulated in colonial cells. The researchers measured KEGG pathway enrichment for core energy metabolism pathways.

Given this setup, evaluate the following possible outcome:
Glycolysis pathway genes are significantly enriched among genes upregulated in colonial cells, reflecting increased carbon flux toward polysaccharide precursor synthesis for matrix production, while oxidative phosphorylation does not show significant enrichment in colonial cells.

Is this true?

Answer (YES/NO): NO